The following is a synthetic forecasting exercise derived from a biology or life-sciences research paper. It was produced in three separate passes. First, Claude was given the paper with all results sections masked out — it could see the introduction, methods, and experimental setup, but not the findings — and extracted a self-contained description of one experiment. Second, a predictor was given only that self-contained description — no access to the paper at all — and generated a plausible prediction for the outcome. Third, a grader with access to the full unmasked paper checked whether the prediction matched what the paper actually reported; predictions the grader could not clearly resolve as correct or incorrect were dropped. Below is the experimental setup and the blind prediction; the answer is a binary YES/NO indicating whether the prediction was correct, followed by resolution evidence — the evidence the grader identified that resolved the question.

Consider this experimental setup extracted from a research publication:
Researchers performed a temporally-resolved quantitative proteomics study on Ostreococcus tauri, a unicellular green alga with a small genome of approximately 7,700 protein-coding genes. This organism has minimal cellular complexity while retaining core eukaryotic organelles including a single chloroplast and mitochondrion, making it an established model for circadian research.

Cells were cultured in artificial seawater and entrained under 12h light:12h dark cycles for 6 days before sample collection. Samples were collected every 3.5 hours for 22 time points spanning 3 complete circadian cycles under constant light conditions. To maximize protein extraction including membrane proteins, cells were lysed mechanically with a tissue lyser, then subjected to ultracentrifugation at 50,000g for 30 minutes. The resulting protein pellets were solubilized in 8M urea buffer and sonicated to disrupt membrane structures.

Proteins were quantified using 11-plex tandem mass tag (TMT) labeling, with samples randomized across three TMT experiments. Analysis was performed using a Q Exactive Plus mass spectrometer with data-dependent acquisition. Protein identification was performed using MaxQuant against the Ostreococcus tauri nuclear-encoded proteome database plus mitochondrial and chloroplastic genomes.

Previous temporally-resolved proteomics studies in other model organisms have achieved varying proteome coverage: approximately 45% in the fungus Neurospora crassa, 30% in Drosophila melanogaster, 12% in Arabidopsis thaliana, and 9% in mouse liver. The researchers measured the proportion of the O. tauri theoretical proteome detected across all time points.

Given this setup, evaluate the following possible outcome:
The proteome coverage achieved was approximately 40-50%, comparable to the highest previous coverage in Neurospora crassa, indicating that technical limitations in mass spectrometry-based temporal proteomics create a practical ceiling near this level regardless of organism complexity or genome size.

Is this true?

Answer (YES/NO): NO